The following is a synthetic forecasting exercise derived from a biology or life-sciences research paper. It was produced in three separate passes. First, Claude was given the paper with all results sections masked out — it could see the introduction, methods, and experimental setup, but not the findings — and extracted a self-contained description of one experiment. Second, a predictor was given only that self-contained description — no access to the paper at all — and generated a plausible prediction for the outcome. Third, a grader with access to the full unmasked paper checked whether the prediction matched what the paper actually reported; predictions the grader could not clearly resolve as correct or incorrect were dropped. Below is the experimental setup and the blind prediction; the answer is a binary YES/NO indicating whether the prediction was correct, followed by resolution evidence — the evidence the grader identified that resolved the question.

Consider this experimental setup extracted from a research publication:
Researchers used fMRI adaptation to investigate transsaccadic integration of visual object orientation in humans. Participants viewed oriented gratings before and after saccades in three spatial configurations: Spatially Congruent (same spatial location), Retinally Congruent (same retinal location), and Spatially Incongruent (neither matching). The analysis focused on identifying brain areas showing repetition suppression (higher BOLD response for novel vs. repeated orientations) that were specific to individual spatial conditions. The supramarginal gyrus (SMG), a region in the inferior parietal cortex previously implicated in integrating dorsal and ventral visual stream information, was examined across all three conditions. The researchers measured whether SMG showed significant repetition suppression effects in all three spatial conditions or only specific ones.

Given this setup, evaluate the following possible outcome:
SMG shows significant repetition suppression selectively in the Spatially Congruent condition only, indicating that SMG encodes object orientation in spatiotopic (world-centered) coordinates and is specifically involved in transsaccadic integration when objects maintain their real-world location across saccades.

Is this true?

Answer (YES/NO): YES